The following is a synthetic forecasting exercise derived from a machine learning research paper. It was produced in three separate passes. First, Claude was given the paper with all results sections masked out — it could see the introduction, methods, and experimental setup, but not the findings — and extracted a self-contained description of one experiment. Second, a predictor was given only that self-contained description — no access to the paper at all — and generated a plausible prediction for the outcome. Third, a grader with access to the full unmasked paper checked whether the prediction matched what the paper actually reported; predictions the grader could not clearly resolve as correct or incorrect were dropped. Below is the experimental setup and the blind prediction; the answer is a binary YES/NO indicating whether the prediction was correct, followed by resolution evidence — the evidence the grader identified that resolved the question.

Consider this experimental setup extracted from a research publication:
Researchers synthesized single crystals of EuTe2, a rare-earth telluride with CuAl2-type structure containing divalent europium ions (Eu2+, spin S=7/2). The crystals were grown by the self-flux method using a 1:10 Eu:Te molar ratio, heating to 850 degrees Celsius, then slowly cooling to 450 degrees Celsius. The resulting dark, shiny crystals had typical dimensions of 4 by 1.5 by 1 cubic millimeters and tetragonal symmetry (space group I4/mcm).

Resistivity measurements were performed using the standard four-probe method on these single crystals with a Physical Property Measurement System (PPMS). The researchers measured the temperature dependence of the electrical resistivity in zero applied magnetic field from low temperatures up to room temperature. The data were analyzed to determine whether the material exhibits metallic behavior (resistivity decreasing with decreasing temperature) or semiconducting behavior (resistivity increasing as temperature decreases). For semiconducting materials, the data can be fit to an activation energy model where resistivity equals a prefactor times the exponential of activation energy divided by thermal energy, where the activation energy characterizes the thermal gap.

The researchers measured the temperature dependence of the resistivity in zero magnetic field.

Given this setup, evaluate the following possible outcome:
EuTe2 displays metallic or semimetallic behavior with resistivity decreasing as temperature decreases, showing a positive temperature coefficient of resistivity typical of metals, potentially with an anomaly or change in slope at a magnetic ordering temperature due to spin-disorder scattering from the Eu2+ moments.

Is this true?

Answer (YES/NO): NO